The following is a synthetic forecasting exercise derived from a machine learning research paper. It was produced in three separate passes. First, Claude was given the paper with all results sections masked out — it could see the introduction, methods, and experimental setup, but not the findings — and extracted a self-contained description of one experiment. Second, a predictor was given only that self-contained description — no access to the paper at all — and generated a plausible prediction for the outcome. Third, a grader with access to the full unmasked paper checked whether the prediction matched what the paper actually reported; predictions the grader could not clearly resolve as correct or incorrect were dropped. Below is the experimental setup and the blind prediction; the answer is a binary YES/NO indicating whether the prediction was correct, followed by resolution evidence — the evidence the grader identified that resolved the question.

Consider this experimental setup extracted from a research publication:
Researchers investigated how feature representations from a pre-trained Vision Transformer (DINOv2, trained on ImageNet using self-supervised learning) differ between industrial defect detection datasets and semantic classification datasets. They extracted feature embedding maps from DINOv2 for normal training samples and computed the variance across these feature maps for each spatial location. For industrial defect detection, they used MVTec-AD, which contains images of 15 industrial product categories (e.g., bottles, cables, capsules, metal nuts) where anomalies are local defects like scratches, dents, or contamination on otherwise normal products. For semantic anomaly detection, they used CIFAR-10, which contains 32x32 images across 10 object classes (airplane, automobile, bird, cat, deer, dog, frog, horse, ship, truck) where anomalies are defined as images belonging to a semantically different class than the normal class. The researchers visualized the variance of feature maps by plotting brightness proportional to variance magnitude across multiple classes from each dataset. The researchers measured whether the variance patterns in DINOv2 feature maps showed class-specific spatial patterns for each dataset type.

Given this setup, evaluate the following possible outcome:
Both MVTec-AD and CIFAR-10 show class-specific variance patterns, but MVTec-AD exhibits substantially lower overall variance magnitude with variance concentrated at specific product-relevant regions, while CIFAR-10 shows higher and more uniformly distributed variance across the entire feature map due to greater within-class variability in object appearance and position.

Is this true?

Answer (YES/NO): NO